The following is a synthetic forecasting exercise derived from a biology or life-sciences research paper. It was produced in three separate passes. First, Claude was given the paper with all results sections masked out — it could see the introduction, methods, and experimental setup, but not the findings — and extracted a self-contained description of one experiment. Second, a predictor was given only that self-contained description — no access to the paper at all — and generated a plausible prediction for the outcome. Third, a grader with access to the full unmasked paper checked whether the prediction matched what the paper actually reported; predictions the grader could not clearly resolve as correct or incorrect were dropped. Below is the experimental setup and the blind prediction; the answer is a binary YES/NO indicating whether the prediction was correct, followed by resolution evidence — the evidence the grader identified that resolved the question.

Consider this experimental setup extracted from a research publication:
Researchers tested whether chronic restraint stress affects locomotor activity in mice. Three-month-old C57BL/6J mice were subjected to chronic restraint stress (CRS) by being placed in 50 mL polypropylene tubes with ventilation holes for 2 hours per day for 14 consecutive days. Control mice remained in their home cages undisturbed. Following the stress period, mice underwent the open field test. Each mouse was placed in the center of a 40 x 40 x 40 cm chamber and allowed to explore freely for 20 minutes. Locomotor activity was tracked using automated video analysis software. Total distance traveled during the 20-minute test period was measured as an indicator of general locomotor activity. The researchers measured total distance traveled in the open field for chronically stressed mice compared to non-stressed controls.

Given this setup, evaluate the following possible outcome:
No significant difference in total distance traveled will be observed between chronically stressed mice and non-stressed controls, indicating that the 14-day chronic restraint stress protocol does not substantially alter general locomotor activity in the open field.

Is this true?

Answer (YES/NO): YES